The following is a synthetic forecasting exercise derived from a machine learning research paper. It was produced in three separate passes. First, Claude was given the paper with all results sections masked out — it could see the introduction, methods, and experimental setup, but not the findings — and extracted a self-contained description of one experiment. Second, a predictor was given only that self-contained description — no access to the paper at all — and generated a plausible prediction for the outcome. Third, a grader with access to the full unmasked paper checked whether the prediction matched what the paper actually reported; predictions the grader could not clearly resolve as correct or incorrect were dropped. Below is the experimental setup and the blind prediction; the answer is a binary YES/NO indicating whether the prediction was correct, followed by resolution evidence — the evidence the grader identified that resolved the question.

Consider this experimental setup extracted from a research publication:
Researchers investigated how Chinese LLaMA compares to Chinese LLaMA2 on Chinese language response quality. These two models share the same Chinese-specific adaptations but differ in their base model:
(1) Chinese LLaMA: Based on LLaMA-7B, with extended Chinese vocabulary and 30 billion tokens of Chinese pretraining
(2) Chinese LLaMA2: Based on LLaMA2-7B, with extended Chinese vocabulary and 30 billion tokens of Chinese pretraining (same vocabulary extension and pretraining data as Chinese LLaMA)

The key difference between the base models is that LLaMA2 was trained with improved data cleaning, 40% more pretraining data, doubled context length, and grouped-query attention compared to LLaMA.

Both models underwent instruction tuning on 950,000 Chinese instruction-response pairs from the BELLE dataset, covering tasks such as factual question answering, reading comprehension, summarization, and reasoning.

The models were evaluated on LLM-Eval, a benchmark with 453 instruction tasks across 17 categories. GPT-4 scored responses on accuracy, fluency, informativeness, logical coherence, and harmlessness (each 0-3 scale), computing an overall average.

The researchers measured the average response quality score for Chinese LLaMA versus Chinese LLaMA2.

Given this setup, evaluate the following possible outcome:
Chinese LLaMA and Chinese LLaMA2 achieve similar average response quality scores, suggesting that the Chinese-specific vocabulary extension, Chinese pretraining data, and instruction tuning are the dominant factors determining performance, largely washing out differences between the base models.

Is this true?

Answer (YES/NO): YES